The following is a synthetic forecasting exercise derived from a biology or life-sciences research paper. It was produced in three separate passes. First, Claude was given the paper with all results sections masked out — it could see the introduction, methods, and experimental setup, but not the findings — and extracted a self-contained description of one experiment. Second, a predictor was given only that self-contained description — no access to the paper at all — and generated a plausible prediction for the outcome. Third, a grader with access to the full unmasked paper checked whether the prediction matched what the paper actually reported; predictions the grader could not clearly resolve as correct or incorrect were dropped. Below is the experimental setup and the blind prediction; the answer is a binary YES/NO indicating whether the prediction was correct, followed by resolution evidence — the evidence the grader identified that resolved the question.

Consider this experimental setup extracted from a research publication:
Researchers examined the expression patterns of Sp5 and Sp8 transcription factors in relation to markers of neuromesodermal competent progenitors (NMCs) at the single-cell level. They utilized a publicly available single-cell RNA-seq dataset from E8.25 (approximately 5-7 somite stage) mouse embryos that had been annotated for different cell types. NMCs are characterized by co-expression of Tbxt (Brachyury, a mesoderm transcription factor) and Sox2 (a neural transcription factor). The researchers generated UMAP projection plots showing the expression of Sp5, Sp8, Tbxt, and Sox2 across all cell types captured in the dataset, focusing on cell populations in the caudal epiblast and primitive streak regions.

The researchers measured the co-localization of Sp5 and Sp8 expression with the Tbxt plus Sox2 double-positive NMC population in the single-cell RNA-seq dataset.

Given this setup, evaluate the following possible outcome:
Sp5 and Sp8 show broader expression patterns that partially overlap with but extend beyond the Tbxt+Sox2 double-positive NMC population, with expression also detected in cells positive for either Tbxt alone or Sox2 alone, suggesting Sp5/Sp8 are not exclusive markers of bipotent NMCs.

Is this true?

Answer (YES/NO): YES